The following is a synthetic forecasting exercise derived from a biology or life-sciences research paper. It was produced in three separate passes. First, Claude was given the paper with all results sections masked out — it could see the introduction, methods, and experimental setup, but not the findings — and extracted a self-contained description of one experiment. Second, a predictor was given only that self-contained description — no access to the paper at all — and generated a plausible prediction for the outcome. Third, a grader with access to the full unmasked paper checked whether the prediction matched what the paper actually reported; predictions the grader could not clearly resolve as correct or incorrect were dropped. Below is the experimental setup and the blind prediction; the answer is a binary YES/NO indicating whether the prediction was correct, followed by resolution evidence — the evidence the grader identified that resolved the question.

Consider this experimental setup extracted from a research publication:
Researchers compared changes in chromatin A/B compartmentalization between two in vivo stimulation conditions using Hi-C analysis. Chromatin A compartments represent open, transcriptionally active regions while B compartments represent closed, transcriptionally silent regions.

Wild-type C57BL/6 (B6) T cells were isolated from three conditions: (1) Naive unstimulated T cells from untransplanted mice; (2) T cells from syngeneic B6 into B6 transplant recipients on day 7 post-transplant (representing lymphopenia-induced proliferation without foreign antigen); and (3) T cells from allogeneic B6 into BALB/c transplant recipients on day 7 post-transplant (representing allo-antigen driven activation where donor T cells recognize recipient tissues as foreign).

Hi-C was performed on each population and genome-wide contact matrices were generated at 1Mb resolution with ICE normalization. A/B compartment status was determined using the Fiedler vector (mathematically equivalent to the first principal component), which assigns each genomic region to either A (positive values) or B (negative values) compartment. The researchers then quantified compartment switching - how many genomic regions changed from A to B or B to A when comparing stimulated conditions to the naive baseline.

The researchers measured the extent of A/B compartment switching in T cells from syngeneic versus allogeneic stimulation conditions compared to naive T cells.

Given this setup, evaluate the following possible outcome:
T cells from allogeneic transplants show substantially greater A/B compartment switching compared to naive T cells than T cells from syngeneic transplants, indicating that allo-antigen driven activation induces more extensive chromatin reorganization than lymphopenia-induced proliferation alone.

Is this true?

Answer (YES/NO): YES